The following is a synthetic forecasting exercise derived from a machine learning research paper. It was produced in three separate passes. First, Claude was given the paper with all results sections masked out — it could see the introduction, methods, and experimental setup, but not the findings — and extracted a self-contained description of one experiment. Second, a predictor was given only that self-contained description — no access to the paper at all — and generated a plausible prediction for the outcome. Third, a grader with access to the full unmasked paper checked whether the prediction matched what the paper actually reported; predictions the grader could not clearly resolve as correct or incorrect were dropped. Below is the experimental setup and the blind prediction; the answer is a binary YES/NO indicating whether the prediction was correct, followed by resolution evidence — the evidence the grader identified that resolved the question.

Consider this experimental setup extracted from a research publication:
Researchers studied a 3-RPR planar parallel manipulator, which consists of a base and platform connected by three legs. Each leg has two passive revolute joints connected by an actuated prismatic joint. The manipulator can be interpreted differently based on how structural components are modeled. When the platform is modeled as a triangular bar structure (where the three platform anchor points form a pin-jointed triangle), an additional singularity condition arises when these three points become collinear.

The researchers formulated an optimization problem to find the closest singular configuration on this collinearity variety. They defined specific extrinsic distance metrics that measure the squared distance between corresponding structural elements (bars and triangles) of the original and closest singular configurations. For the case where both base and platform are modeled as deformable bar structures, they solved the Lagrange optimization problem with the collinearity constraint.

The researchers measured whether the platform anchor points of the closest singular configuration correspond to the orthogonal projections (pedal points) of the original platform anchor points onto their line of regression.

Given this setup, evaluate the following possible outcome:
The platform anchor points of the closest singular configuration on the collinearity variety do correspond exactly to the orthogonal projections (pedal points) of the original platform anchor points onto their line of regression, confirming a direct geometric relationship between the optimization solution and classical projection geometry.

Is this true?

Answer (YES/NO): YES